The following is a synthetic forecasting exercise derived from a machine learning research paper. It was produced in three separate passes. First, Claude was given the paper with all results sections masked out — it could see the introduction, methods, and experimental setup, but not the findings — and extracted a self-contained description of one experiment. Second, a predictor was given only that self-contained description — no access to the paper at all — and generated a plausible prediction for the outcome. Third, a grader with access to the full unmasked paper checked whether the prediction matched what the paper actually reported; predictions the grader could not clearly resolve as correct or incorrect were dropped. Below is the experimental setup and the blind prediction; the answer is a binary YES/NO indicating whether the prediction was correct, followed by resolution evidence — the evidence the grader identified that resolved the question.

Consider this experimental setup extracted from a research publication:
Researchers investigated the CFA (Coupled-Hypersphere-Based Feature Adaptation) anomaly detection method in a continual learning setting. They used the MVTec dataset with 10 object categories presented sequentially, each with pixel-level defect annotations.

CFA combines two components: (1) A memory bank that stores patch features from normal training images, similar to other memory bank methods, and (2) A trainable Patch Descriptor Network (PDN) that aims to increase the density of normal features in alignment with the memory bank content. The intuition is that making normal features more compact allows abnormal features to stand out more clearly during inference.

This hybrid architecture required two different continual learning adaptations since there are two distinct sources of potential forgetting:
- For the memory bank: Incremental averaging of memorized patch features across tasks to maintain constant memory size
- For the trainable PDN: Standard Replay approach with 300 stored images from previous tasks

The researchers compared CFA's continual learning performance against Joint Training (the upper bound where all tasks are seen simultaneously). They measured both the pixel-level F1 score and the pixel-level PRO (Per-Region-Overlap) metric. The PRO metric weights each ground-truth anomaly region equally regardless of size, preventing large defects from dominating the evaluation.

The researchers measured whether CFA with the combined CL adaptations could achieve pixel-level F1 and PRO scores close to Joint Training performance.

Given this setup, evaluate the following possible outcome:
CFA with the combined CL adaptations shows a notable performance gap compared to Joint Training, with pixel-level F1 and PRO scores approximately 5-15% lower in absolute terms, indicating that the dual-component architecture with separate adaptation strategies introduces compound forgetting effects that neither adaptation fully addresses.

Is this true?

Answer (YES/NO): NO